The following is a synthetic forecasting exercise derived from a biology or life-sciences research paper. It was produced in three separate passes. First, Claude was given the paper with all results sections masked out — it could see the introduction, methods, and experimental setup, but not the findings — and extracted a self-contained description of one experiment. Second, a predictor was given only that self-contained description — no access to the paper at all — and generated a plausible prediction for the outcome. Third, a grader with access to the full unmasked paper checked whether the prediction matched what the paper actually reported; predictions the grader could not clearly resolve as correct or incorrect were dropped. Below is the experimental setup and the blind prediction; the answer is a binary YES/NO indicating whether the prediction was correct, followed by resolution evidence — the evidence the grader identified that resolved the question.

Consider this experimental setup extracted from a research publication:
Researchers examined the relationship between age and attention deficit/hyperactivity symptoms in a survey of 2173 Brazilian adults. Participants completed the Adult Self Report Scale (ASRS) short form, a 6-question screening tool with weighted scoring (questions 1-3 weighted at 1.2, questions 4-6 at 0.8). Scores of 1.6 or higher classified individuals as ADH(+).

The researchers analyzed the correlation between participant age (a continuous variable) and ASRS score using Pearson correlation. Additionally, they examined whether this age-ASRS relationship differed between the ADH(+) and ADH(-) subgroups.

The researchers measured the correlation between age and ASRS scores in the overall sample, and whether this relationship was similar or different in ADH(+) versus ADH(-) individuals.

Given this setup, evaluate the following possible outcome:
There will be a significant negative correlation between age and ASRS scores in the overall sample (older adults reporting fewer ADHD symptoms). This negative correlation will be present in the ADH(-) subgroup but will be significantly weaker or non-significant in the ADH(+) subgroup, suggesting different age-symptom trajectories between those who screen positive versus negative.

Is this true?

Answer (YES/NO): NO